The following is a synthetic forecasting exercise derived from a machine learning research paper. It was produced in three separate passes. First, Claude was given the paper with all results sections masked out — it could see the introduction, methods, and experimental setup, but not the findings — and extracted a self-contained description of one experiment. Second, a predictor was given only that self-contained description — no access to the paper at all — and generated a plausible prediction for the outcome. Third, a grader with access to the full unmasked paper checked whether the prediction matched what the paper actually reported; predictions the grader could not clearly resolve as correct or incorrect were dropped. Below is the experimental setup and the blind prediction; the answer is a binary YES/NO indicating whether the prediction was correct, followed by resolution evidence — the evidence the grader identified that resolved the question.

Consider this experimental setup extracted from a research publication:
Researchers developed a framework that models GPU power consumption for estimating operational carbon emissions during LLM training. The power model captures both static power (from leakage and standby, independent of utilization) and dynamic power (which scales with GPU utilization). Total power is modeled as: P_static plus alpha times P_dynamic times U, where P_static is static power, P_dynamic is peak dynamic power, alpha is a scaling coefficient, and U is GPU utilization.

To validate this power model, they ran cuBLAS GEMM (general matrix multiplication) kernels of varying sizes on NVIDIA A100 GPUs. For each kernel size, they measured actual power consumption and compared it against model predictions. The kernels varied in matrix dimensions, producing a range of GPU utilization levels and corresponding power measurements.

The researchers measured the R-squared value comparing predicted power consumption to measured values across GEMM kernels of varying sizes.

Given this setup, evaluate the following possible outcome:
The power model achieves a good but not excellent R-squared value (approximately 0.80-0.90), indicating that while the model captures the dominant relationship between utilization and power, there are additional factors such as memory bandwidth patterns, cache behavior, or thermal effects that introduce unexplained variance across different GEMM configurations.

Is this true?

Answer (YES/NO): YES